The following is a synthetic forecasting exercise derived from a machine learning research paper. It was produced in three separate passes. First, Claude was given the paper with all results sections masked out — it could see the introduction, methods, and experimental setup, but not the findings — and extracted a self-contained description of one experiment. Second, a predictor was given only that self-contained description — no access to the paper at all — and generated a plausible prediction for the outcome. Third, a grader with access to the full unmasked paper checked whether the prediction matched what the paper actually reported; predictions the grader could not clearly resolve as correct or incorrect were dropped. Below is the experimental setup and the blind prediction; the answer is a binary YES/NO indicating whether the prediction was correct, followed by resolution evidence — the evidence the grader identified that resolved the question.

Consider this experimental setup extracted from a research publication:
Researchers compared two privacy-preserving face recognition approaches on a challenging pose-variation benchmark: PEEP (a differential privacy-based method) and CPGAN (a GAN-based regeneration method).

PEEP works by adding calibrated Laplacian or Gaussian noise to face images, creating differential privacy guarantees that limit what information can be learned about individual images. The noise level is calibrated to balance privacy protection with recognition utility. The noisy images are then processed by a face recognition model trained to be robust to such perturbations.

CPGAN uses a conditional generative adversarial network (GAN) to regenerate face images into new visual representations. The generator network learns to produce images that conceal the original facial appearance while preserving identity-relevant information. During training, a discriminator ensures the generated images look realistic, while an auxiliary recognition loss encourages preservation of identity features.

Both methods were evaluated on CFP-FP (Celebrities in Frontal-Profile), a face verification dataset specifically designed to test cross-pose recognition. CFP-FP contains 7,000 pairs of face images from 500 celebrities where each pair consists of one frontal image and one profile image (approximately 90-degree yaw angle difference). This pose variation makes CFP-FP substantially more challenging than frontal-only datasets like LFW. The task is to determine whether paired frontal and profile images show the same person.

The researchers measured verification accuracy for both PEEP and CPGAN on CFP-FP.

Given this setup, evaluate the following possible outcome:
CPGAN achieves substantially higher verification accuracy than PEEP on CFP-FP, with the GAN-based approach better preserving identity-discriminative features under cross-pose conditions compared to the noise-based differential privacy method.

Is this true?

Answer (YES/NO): YES